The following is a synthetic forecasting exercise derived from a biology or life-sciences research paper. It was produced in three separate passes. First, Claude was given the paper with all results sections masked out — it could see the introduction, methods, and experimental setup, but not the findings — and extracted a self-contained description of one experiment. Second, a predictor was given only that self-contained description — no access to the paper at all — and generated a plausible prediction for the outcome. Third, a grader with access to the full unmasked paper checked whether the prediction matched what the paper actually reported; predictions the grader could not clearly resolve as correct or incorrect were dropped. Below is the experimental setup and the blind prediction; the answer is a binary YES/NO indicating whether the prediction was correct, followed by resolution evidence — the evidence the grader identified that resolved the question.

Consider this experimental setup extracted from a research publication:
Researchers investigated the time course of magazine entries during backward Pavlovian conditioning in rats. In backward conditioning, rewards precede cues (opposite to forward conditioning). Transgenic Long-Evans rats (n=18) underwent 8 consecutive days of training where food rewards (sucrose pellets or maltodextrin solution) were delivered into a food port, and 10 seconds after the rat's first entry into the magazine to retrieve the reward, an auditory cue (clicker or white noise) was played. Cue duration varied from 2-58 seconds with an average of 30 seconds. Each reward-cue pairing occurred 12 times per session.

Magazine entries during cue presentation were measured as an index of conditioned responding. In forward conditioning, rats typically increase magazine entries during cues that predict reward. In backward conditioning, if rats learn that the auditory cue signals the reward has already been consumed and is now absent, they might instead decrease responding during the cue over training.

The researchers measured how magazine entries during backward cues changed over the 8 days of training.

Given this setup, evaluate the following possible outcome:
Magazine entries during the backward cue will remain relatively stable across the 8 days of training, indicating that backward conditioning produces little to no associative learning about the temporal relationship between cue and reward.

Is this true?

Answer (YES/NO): NO